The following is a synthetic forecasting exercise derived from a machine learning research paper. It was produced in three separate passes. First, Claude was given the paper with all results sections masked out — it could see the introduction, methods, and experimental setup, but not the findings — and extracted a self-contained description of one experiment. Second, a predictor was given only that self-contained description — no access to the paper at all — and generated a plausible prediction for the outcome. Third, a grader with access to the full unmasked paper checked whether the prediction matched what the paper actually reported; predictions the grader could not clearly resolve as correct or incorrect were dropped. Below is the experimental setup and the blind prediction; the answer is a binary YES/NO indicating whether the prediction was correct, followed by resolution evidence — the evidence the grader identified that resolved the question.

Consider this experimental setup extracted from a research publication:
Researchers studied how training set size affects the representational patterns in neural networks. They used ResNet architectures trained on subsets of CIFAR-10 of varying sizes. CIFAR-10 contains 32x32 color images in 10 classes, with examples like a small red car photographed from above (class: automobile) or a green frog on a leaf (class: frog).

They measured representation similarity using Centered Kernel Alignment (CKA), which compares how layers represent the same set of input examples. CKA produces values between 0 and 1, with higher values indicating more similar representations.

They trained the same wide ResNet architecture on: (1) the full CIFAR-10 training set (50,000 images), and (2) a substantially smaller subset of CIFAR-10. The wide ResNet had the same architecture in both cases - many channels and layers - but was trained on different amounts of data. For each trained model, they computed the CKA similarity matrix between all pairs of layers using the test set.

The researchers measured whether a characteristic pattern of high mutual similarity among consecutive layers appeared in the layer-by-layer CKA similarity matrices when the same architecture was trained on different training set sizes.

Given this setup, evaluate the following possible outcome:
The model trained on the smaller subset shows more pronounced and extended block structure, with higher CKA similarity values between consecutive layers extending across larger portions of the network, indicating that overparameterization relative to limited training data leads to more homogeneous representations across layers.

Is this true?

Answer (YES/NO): YES